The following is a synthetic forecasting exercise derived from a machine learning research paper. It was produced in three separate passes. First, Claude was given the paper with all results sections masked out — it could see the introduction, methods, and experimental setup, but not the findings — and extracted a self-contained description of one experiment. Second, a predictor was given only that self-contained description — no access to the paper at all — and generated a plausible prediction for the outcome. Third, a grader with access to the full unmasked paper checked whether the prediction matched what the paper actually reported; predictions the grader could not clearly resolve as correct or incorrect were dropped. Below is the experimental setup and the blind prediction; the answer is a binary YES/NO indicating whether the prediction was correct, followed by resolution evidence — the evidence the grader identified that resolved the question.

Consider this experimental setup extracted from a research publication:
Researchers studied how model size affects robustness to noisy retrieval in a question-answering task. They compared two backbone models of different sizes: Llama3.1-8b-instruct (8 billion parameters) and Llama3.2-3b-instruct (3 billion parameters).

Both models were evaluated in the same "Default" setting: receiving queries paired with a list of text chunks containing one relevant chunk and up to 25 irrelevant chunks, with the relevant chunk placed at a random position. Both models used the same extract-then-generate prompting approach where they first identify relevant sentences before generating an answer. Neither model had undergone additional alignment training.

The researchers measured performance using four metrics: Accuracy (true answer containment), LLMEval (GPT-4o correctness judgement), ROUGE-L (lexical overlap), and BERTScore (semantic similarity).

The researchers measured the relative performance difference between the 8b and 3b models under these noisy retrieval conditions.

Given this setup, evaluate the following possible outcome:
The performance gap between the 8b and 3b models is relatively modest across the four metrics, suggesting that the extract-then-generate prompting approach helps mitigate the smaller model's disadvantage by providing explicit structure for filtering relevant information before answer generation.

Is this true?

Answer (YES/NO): NO